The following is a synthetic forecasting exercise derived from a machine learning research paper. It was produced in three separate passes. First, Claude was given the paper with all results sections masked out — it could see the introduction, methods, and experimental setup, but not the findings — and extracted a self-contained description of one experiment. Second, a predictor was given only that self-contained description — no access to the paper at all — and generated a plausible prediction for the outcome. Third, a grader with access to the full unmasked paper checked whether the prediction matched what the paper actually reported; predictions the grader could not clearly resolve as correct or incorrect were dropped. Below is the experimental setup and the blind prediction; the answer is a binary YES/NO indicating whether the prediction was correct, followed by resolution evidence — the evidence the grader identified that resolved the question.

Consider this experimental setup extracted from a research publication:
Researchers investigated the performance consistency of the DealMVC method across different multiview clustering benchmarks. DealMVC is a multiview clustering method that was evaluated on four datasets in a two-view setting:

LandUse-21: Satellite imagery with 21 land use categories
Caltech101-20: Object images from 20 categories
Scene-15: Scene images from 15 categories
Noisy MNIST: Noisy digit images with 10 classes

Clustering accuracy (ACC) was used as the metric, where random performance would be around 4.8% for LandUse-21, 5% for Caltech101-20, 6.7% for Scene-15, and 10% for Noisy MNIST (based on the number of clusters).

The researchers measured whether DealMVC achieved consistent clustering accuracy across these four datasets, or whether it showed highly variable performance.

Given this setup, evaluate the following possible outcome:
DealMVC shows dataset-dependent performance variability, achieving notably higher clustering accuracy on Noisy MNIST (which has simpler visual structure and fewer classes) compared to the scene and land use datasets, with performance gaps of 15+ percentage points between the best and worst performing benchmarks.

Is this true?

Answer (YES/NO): NO